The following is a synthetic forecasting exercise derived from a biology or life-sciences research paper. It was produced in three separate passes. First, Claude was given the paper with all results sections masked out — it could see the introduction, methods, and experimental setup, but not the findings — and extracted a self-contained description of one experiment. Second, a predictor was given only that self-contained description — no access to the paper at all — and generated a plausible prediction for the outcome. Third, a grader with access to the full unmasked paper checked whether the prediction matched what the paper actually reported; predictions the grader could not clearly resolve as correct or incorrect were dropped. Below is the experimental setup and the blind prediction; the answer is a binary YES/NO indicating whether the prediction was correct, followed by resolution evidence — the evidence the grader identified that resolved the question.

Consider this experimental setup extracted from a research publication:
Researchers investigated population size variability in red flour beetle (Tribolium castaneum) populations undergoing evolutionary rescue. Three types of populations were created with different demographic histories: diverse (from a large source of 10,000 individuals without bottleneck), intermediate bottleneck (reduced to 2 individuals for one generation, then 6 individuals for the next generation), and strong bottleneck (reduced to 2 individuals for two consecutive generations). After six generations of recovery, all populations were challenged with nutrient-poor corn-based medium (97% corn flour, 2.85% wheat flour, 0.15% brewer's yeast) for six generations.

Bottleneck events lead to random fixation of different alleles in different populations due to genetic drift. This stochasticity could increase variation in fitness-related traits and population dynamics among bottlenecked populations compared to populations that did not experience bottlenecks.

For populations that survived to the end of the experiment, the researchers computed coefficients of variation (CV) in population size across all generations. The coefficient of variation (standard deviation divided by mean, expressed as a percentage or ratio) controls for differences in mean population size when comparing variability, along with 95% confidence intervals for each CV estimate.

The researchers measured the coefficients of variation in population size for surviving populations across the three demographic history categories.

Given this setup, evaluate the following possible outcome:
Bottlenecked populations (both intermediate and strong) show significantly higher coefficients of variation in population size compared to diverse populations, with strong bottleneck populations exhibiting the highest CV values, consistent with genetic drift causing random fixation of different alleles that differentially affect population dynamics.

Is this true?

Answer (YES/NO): NO